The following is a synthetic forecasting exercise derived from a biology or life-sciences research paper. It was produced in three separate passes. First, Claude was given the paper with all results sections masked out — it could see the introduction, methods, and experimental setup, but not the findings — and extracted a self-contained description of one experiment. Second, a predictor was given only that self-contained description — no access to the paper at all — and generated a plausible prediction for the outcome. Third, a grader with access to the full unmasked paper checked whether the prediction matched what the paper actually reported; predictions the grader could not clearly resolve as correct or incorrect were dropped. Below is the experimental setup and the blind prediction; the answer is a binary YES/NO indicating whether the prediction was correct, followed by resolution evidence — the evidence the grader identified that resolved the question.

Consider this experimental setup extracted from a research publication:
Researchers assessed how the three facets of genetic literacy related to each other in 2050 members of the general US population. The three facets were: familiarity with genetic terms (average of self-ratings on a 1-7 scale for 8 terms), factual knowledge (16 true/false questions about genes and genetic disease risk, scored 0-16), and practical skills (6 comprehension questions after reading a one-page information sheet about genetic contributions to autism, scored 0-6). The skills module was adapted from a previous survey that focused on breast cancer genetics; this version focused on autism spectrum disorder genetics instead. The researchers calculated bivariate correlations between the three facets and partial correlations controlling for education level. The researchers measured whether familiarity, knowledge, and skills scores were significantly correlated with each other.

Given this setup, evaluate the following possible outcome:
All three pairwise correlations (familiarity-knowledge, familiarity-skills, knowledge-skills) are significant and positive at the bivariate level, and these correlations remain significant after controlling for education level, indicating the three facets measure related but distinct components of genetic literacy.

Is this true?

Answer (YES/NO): YES